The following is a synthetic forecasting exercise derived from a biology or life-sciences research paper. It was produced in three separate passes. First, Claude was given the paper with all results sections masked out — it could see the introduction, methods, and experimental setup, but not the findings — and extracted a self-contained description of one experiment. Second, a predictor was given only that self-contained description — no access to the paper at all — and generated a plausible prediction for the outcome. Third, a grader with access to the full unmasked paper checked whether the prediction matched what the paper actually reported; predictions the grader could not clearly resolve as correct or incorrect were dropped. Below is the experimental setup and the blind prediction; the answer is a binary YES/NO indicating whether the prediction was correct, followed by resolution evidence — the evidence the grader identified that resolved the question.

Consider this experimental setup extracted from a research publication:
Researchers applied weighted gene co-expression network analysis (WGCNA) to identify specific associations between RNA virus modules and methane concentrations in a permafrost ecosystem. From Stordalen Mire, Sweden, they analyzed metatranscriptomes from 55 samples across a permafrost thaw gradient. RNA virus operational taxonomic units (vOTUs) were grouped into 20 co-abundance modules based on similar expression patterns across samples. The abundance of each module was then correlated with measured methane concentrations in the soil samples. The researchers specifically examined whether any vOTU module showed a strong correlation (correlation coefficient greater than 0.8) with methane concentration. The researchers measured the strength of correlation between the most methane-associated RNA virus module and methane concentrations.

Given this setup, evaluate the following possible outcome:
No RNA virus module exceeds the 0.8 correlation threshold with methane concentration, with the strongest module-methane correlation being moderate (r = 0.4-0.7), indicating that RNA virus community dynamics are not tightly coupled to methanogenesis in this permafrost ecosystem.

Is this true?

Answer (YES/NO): NO